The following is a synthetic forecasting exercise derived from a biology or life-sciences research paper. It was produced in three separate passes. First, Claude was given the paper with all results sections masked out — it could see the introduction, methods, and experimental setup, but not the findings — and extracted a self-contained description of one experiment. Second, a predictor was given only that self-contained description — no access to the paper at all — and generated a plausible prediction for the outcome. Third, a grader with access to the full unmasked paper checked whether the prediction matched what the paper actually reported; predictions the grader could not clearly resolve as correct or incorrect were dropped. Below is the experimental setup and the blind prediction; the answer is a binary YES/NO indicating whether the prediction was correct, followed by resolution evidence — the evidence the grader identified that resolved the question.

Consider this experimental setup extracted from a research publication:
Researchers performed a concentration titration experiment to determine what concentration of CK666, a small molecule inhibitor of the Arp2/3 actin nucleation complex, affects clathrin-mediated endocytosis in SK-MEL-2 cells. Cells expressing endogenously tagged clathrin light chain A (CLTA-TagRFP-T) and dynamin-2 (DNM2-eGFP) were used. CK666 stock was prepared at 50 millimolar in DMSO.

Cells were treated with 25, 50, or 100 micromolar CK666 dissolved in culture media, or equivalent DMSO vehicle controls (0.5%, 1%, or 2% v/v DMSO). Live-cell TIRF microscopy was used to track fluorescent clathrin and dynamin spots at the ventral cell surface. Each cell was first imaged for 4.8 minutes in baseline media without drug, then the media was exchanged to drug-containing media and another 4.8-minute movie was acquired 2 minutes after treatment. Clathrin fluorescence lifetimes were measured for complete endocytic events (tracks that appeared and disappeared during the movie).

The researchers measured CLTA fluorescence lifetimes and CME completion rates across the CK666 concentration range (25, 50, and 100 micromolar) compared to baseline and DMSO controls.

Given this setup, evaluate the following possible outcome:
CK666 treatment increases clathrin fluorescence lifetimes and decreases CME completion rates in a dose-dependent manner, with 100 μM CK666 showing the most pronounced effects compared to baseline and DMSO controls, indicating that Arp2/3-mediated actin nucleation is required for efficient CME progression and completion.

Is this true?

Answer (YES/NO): NO